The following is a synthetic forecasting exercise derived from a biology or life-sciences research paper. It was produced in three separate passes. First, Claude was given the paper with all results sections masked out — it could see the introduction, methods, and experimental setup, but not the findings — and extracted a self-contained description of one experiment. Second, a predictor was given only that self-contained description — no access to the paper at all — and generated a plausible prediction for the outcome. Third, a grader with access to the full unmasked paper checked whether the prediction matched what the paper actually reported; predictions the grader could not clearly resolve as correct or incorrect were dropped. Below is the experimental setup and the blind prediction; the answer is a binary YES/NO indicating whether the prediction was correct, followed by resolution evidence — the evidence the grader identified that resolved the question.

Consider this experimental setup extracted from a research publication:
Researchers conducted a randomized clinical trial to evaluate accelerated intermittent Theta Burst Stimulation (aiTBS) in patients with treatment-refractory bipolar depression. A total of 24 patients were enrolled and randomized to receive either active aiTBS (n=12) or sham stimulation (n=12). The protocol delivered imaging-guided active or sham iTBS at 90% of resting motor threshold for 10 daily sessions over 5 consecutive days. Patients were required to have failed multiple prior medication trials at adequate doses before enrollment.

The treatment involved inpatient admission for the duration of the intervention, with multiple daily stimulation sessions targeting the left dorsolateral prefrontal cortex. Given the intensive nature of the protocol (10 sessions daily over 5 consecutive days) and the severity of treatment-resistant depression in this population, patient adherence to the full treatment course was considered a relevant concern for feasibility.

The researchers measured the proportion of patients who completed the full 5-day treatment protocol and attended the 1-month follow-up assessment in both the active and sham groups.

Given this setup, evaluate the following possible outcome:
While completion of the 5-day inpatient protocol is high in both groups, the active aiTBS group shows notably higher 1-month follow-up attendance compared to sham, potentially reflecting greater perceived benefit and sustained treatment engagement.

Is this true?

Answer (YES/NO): NO